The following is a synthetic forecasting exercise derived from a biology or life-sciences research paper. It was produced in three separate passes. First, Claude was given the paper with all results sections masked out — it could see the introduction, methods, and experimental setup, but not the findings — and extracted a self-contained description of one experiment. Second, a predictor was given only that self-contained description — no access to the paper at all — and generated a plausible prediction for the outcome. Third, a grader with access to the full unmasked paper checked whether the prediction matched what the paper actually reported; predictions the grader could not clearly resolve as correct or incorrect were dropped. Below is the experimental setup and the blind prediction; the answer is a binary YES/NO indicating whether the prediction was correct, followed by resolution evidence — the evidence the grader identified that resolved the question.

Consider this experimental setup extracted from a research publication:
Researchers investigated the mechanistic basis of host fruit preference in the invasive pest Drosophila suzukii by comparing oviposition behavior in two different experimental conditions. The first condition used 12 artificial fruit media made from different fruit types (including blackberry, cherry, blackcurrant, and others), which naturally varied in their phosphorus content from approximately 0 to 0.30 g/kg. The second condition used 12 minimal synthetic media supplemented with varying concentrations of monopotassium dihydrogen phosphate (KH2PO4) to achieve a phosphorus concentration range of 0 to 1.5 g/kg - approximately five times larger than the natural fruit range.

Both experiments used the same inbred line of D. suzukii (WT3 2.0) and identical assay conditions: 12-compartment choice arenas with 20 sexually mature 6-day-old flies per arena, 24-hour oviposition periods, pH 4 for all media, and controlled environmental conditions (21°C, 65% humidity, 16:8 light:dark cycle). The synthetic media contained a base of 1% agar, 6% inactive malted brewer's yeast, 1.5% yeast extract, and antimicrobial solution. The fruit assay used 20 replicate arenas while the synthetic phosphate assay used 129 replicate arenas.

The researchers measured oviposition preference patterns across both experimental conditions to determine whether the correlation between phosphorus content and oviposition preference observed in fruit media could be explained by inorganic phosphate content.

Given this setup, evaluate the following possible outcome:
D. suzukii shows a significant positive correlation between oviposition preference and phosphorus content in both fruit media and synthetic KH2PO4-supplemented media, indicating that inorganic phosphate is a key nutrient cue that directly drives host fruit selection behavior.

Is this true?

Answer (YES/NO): NO